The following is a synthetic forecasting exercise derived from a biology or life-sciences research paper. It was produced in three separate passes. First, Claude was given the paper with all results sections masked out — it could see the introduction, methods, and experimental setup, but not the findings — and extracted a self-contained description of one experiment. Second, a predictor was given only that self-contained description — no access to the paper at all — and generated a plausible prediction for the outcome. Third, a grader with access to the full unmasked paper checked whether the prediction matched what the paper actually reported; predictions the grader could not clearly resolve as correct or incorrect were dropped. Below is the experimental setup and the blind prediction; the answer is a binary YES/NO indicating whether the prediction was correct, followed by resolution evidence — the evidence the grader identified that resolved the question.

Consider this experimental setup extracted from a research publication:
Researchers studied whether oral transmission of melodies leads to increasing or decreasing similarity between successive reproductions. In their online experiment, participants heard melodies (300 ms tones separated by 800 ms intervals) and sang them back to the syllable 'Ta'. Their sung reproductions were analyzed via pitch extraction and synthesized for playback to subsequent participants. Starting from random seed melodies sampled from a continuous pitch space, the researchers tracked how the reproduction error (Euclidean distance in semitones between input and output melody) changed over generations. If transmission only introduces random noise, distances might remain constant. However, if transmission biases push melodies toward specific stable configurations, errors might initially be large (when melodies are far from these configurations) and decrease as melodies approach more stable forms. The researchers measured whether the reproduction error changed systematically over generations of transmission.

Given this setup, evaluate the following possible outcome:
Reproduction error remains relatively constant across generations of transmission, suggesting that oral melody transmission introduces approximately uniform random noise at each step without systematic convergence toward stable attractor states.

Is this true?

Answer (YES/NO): NO